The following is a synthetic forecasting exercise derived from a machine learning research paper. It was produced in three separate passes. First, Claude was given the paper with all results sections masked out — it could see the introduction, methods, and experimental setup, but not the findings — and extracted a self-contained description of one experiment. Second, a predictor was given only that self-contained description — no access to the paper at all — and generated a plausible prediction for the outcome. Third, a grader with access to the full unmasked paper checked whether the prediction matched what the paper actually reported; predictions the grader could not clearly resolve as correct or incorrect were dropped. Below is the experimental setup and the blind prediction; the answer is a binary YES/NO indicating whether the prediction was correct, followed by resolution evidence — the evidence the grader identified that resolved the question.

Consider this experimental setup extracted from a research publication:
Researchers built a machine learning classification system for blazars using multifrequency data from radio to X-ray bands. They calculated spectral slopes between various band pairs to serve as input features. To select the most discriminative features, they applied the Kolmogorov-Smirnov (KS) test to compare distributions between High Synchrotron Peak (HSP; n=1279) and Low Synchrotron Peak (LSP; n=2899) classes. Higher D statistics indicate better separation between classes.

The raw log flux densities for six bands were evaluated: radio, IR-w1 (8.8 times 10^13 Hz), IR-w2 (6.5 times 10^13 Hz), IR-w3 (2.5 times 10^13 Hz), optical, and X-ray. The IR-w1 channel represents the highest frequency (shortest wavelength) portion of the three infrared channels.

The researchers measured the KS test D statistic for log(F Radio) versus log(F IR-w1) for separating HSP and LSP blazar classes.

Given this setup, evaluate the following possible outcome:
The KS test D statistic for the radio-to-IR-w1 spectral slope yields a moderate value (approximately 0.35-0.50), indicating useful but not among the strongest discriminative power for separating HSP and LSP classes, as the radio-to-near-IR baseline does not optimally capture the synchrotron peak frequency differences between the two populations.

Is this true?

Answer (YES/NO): NO